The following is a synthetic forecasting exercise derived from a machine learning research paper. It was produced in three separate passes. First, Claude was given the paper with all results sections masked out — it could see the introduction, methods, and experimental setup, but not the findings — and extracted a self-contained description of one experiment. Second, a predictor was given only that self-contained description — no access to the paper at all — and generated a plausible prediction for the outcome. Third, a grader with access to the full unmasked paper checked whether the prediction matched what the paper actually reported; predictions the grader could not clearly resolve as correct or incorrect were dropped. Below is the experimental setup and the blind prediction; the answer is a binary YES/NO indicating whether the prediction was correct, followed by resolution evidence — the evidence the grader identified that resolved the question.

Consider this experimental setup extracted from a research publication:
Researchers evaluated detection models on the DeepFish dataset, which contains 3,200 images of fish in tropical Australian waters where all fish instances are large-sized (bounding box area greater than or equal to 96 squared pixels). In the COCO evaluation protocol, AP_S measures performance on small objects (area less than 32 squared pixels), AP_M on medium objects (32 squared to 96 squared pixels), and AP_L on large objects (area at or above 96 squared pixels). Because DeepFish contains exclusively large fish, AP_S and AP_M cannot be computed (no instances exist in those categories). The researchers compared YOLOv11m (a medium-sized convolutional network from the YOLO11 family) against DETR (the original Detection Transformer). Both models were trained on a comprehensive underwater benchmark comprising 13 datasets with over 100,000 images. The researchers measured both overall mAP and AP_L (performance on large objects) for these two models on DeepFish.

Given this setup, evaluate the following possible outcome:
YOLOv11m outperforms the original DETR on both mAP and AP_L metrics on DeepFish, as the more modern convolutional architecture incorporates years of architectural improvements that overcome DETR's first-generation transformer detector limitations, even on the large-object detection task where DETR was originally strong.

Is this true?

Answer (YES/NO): YES